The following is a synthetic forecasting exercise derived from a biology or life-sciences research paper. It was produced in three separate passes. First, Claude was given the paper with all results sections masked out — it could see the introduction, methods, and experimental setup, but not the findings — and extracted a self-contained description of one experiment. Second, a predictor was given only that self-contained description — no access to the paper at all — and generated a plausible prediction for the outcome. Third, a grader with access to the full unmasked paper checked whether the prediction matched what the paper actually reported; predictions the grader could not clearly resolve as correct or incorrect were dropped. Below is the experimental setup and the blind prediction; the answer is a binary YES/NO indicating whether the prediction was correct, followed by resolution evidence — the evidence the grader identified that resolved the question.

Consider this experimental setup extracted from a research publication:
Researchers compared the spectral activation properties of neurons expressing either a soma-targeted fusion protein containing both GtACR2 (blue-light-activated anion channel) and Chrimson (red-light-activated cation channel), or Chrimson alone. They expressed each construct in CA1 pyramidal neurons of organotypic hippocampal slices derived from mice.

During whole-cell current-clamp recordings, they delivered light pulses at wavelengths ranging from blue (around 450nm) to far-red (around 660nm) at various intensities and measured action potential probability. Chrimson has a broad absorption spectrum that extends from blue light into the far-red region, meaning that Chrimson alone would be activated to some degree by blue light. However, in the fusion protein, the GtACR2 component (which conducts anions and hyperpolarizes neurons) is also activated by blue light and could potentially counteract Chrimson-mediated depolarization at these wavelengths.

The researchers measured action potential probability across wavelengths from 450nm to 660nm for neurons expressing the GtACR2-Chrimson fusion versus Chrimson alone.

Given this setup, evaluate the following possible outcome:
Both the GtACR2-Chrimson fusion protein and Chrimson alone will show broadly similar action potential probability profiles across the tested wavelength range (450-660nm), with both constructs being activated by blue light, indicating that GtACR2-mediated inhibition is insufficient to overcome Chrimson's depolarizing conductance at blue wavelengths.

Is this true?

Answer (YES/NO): NO